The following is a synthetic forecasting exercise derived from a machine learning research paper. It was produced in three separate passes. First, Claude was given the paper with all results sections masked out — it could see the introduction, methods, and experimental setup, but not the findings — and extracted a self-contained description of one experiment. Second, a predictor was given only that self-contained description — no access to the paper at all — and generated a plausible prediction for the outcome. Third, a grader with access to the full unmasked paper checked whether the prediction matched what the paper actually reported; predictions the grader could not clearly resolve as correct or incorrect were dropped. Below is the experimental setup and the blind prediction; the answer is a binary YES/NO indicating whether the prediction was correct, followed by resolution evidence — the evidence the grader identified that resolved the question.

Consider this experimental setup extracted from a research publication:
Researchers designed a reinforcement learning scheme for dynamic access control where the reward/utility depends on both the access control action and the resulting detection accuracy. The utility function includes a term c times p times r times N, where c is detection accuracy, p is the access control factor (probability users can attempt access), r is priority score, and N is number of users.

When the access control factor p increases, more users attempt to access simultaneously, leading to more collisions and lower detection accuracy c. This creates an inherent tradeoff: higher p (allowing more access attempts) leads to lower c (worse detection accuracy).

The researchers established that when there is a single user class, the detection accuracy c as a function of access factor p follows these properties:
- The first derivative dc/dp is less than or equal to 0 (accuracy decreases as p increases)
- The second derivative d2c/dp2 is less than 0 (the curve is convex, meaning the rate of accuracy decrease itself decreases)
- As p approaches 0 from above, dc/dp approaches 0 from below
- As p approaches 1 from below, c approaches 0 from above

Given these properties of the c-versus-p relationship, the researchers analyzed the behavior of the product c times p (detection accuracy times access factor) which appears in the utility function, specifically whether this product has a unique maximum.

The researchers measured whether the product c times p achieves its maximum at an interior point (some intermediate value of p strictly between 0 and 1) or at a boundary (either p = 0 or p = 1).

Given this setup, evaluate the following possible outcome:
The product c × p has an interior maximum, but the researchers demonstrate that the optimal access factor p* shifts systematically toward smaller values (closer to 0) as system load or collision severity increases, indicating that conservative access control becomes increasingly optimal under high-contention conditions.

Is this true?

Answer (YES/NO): NO